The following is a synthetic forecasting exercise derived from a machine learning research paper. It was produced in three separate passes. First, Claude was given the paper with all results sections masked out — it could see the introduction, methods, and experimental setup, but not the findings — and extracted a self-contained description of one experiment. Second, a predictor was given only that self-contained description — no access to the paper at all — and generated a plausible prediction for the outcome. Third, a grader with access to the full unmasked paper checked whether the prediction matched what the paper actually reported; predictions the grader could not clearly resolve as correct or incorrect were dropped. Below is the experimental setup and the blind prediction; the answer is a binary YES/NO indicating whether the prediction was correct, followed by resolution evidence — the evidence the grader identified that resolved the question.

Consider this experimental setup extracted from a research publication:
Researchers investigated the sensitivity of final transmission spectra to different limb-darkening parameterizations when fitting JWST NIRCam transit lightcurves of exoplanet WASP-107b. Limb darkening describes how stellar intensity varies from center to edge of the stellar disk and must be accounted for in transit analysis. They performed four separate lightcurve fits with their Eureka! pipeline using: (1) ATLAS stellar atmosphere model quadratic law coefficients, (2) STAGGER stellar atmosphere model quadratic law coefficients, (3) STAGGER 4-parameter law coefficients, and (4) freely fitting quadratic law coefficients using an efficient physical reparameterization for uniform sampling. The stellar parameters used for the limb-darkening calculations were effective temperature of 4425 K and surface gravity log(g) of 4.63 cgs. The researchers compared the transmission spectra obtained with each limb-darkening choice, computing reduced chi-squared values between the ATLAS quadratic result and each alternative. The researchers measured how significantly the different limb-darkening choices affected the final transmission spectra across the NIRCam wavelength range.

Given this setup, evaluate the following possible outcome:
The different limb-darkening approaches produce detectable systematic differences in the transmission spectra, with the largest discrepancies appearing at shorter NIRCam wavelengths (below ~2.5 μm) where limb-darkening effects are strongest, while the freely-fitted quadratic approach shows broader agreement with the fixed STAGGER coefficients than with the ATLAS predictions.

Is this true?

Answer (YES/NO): NO